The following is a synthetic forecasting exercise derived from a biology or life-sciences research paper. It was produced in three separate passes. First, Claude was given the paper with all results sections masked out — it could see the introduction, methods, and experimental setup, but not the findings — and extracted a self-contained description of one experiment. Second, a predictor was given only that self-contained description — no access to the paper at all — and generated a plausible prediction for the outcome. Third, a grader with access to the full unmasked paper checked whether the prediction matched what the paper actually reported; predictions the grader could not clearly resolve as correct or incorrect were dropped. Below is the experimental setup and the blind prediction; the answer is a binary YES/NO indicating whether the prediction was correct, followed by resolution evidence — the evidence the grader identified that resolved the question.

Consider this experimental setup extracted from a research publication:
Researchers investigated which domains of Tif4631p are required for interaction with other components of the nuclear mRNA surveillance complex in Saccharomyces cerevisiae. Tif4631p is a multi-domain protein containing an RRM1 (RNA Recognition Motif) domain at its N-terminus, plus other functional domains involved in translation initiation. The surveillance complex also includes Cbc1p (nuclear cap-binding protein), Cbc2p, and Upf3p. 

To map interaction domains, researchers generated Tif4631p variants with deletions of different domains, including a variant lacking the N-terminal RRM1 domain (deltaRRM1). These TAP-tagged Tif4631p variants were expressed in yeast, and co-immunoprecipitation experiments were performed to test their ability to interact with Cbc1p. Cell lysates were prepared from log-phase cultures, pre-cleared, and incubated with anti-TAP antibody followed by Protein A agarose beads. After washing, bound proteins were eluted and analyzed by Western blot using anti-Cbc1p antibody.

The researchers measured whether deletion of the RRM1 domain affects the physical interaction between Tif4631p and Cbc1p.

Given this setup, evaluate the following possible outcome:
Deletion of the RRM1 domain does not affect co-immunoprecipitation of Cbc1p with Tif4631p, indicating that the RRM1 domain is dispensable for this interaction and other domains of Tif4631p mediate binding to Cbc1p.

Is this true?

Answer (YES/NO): YES